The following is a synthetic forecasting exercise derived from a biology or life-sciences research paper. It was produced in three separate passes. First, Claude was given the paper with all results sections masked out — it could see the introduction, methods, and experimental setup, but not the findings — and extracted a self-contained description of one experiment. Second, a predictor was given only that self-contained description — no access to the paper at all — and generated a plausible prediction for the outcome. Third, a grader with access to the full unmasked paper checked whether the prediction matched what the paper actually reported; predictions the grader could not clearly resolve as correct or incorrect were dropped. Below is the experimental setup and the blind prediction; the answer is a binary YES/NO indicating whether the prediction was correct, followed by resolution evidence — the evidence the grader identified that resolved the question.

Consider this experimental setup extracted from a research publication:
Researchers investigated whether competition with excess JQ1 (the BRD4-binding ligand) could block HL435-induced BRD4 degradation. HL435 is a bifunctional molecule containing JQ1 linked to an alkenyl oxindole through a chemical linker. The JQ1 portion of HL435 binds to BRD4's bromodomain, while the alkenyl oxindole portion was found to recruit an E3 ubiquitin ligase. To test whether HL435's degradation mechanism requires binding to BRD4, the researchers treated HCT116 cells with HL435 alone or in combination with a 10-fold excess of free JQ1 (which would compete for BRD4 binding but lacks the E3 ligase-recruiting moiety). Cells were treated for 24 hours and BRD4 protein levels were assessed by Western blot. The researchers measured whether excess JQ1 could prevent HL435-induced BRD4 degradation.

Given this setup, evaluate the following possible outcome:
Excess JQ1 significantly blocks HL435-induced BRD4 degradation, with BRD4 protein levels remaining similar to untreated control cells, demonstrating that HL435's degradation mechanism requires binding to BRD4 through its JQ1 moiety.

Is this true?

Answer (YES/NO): YES